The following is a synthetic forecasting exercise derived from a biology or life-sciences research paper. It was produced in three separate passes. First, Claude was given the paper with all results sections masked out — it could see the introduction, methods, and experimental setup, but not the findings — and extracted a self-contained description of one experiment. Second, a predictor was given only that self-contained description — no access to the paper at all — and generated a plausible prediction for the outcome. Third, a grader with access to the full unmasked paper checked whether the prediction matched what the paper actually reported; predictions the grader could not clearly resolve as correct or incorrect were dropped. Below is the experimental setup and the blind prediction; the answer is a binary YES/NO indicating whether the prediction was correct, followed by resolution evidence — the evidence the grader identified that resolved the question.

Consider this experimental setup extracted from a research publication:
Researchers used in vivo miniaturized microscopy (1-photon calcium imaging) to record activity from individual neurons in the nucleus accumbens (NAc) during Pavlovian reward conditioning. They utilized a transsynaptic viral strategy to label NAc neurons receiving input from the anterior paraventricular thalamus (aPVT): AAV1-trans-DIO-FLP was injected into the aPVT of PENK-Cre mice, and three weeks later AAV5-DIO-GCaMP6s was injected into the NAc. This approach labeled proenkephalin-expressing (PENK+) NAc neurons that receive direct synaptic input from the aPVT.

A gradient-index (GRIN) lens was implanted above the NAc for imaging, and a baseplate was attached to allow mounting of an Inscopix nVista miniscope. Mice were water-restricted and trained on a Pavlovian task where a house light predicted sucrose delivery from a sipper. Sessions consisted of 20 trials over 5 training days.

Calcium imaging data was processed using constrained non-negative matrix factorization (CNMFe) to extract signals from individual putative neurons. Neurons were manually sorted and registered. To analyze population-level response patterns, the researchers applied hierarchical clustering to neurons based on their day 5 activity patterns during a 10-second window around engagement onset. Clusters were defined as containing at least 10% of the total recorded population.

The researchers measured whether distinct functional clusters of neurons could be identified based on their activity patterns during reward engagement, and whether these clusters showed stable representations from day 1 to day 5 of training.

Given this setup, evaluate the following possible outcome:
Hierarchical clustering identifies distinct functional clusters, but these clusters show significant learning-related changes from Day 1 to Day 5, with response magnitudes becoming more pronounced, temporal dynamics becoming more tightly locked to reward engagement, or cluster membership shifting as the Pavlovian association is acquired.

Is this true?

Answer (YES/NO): YES